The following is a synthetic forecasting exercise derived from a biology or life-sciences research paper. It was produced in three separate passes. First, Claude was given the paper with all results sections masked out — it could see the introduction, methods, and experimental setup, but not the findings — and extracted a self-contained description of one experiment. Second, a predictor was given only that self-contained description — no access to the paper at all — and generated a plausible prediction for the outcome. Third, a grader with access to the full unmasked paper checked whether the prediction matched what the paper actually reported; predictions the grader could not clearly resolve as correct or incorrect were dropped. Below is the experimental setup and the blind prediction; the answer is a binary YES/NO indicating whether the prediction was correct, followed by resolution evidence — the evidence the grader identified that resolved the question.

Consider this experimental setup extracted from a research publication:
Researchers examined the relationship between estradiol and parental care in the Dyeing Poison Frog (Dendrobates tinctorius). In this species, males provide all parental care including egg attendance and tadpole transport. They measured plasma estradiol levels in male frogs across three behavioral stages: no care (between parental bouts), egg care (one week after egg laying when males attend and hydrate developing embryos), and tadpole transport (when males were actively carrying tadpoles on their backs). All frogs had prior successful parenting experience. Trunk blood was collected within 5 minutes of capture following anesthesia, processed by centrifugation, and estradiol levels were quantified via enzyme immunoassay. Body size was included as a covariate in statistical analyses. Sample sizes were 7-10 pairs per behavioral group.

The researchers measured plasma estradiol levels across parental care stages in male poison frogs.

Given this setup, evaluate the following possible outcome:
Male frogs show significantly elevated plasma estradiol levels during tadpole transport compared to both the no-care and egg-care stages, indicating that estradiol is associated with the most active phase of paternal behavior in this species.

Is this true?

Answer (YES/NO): NO